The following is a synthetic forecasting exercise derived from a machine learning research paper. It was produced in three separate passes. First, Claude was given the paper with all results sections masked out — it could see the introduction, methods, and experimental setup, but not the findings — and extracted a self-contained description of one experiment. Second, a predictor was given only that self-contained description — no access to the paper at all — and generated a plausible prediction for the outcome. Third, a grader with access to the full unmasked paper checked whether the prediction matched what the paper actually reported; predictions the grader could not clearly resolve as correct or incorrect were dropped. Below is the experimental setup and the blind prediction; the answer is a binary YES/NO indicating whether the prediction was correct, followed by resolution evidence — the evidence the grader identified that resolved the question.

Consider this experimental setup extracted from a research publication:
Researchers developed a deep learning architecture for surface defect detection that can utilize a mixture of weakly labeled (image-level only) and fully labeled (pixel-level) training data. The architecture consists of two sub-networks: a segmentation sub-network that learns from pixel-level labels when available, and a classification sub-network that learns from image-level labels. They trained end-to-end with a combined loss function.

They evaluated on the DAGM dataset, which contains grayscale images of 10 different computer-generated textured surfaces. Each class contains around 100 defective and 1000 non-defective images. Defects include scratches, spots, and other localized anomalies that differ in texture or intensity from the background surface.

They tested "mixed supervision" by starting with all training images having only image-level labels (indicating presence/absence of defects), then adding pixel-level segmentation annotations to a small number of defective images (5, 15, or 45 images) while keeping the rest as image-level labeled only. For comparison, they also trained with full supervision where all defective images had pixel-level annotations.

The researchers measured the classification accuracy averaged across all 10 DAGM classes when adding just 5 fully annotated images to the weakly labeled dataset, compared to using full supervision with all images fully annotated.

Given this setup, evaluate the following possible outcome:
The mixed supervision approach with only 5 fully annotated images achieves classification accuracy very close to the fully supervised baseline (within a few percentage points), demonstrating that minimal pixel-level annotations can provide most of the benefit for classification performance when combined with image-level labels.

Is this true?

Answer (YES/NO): NO